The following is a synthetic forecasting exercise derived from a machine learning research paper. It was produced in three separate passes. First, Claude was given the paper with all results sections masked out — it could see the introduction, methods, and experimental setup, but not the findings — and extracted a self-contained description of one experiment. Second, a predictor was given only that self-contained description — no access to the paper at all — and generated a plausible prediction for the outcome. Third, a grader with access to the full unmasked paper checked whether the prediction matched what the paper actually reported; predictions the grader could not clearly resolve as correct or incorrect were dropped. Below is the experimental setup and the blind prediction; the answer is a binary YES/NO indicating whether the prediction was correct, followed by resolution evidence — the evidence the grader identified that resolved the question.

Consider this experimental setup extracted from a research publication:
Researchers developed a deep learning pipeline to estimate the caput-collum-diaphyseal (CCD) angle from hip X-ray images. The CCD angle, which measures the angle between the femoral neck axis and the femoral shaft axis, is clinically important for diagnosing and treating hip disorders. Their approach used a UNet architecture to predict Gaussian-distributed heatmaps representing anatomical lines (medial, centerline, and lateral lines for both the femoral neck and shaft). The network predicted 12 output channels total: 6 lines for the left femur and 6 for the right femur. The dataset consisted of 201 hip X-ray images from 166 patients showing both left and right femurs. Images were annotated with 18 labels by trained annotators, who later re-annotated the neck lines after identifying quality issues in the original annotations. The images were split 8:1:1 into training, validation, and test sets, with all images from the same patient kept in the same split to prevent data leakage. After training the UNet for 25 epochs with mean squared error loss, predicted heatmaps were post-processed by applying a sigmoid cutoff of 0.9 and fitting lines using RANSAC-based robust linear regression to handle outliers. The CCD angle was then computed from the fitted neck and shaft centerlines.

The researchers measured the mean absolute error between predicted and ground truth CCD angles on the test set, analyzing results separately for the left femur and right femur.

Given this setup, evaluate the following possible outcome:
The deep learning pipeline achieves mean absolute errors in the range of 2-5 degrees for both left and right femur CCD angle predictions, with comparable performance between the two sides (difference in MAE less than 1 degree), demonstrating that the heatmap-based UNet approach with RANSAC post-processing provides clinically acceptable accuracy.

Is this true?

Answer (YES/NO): YES